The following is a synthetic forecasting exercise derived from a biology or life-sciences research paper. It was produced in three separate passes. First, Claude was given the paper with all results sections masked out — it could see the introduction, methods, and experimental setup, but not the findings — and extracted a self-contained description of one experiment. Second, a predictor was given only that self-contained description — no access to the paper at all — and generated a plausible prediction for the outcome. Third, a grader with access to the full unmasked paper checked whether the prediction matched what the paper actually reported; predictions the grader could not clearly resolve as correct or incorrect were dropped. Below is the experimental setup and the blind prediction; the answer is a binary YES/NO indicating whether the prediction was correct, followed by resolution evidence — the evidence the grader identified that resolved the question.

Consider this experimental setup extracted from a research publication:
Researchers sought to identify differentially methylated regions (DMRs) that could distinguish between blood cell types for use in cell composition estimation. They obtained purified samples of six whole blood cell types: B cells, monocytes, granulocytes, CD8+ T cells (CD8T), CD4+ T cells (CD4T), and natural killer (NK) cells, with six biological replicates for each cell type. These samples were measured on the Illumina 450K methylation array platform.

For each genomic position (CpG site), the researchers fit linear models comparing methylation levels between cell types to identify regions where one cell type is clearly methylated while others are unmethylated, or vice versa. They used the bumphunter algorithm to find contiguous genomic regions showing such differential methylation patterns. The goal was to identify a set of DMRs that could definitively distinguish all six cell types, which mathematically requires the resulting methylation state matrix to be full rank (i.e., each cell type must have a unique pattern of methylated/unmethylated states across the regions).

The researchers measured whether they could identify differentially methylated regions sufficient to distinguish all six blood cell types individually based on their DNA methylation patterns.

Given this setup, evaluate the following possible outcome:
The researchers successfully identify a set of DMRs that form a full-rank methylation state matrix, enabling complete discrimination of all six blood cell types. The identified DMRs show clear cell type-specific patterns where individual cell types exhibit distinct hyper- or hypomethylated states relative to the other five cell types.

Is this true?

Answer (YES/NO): NO